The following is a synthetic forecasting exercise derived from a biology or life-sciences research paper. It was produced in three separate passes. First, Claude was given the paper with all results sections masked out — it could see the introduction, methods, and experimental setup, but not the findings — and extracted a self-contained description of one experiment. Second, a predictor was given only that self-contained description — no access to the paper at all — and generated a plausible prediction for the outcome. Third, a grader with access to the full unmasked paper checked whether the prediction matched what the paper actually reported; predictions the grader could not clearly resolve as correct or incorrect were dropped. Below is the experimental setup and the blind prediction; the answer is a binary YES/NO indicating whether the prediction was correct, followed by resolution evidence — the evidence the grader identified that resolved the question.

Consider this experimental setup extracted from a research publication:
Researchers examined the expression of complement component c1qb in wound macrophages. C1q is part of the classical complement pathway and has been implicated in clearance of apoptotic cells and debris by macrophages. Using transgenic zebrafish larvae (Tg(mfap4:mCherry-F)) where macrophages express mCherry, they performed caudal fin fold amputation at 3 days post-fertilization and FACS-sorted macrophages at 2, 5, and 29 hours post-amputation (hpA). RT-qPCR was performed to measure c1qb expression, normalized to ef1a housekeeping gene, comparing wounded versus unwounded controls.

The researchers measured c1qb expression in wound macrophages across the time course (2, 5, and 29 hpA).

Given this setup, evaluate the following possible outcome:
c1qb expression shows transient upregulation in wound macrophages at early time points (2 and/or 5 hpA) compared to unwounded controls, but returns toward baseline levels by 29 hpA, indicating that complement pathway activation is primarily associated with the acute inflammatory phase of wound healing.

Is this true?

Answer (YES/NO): NO